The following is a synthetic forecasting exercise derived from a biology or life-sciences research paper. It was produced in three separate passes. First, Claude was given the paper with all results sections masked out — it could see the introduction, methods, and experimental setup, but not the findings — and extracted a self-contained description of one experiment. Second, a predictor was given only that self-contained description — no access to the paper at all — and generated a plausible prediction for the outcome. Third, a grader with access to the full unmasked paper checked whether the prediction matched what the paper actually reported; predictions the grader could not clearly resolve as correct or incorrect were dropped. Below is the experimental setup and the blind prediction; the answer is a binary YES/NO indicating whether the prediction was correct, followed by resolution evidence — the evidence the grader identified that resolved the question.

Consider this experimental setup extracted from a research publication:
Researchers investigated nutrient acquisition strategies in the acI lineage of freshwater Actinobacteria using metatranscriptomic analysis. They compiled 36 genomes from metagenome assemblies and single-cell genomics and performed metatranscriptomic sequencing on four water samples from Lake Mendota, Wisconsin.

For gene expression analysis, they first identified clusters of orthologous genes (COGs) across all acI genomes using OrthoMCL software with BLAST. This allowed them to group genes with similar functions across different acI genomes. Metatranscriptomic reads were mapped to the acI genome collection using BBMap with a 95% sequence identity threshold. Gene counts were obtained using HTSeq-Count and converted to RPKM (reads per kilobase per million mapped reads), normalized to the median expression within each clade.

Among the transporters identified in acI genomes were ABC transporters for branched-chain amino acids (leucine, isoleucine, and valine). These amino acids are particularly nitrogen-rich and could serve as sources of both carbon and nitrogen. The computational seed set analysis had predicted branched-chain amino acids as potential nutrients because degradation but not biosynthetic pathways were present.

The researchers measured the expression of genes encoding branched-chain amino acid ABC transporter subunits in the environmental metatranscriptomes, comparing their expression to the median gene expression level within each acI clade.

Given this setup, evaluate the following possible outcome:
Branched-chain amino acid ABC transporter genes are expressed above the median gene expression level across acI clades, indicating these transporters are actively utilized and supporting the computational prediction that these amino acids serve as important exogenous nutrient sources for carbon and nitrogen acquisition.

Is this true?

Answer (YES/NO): YES